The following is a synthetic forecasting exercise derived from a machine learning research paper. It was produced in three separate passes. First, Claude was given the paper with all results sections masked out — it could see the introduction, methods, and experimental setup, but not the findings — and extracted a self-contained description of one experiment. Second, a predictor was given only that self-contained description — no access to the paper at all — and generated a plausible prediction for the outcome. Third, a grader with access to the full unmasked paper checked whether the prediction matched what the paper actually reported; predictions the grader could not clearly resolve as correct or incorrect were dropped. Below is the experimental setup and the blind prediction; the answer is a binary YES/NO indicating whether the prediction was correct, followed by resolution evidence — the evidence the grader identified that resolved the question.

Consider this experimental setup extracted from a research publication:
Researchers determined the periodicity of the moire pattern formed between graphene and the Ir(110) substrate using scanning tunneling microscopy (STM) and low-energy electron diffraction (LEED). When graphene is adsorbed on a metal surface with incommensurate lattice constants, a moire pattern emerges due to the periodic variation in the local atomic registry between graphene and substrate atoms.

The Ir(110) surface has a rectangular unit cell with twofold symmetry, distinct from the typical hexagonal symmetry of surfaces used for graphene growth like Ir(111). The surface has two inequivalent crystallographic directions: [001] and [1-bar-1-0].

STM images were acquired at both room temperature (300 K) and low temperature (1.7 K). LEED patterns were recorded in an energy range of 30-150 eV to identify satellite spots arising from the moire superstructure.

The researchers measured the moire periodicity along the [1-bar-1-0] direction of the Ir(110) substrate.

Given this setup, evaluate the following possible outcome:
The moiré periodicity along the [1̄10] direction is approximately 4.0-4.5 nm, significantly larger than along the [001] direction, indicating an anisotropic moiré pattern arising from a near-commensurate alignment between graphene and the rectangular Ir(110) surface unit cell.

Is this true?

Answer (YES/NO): NO